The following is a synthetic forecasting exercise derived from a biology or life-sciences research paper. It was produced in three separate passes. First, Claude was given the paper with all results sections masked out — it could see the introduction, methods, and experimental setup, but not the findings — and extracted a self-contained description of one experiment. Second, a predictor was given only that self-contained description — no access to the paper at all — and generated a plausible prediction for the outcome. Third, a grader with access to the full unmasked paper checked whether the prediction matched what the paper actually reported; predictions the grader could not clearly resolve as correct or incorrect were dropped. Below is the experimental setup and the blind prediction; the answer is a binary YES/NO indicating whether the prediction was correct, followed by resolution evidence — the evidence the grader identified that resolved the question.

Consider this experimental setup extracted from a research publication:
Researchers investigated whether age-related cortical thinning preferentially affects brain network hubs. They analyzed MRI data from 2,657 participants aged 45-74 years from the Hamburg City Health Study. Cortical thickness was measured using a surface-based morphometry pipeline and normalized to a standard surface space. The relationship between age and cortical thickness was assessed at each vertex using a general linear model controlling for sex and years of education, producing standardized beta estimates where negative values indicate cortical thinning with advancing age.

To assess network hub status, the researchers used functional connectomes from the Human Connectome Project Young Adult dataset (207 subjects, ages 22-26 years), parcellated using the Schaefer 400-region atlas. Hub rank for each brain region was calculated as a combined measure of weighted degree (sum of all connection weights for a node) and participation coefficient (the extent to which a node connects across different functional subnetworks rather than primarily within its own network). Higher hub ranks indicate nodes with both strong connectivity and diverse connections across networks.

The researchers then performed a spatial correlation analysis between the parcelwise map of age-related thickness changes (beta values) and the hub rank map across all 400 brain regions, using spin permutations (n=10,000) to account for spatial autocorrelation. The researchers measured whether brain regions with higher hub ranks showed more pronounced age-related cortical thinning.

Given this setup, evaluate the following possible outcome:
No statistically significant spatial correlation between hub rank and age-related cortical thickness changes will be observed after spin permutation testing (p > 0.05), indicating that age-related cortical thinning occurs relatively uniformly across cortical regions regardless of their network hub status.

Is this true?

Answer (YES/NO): NO